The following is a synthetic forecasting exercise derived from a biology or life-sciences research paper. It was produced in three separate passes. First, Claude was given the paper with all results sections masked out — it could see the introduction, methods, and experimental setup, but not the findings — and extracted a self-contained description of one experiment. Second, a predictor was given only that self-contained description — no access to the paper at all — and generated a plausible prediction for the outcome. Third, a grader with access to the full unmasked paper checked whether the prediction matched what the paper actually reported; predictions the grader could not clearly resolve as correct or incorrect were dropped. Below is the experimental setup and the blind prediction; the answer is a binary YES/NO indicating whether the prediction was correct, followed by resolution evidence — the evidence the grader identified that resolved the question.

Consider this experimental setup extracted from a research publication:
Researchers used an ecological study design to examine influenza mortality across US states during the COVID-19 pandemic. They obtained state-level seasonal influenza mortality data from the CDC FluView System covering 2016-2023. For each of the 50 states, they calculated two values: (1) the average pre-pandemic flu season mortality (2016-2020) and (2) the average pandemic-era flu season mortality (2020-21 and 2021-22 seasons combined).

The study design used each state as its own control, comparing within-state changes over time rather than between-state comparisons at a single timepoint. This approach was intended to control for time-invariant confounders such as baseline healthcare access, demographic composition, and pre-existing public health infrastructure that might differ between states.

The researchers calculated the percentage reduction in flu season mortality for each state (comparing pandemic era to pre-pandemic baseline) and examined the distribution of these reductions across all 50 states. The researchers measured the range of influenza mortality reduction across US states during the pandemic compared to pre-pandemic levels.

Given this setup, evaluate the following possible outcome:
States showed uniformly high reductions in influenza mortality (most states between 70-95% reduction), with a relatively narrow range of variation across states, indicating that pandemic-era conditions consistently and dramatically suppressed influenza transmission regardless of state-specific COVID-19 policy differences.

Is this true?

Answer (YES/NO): NO